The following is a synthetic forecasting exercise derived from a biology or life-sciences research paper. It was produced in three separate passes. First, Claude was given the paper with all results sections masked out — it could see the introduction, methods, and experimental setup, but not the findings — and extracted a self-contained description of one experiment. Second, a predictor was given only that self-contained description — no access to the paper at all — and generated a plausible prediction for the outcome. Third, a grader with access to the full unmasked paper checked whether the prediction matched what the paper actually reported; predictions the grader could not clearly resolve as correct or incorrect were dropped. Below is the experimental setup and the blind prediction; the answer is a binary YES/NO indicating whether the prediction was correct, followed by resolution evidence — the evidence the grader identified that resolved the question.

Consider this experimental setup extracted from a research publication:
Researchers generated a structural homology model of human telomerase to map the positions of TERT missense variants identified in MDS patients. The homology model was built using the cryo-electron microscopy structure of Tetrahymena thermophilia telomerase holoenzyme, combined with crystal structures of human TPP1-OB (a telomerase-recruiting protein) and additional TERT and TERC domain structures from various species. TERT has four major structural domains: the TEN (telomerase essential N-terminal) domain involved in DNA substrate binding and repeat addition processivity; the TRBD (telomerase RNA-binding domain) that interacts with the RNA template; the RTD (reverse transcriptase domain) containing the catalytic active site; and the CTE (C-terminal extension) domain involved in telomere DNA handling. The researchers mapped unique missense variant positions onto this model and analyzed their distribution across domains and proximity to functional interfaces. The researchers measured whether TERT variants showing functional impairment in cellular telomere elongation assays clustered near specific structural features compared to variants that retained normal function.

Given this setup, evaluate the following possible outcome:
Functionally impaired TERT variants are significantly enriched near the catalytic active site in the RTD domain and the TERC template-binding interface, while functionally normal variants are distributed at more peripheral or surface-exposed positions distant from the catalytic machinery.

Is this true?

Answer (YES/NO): NO